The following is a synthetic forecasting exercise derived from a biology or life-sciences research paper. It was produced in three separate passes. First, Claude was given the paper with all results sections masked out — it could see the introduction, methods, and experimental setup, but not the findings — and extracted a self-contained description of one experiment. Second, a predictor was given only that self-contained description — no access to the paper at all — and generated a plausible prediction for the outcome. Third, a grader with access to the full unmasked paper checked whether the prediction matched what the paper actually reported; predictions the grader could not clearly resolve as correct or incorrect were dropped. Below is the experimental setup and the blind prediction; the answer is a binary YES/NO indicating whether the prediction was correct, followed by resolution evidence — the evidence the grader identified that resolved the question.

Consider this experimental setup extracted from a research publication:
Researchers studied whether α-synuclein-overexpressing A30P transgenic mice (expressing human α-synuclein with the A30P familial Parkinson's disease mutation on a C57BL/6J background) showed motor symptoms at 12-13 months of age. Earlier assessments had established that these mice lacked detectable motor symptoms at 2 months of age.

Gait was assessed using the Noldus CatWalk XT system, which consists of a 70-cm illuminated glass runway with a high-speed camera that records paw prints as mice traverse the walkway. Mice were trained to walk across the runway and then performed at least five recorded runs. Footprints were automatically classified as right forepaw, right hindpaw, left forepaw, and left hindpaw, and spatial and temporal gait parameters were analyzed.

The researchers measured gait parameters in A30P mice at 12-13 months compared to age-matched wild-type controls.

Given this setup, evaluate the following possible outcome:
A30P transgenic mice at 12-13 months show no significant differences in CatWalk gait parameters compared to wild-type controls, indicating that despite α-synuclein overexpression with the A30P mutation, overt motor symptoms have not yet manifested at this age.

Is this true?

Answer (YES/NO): NO